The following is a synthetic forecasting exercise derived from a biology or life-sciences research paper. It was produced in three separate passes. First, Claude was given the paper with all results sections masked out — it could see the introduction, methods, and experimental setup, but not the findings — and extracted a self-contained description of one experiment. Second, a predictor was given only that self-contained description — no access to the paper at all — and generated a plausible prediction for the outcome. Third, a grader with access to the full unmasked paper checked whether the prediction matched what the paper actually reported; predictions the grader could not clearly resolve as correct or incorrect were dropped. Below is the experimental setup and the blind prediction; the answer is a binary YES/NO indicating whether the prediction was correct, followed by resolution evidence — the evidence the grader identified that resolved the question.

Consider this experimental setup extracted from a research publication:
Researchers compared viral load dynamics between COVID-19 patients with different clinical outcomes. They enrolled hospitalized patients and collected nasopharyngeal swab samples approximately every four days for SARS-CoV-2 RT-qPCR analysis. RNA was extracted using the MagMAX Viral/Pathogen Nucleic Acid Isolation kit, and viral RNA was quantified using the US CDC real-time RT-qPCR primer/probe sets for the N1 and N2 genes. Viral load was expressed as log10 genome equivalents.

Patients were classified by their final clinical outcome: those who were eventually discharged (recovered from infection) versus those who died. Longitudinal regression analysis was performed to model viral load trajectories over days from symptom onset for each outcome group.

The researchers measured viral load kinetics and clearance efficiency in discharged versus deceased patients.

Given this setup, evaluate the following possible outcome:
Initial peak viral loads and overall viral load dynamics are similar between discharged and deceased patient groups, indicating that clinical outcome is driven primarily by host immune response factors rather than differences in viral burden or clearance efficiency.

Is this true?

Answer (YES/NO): NO